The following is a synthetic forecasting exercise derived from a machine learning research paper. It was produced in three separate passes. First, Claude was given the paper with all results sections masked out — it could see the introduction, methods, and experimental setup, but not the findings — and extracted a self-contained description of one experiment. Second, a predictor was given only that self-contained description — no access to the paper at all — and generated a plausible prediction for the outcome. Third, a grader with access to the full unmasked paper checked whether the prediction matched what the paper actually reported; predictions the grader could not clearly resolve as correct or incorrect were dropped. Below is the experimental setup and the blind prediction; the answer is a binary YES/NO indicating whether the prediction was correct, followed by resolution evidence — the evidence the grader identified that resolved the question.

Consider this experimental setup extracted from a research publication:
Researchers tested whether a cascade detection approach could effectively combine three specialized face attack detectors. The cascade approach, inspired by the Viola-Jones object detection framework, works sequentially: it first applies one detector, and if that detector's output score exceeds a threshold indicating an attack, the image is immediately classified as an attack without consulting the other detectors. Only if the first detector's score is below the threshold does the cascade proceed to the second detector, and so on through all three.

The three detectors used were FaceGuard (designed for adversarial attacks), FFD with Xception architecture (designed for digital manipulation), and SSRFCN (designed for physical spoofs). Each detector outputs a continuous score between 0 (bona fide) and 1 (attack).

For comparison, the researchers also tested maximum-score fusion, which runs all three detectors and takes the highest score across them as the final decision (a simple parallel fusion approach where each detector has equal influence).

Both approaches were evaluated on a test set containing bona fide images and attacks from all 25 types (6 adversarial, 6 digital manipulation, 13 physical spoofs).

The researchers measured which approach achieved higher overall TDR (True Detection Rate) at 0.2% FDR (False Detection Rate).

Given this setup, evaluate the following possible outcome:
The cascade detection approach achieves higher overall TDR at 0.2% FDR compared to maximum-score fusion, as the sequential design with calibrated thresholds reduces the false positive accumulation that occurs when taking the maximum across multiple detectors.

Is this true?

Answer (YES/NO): YES